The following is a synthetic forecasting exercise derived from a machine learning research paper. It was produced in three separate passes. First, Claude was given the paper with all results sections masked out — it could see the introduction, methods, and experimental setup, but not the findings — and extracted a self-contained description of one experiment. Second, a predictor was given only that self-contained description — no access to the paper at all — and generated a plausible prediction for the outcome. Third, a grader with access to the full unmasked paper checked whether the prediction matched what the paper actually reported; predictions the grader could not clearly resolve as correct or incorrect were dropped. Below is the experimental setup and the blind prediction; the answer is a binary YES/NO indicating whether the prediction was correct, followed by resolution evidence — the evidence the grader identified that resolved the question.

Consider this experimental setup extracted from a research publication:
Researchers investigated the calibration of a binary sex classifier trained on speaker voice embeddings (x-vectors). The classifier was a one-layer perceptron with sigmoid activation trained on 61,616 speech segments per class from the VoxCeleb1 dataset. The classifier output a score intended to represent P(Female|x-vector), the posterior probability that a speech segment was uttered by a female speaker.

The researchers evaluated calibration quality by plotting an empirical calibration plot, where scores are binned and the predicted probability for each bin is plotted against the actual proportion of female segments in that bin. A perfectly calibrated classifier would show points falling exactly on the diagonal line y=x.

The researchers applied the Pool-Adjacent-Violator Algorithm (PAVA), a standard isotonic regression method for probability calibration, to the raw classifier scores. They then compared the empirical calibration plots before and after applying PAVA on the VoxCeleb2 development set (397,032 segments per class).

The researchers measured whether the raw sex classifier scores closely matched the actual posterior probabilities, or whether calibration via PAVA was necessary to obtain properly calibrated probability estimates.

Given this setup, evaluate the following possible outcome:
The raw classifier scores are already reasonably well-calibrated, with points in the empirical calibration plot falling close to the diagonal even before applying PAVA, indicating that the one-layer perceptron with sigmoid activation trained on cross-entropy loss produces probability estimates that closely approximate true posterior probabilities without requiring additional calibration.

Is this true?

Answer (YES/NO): NO